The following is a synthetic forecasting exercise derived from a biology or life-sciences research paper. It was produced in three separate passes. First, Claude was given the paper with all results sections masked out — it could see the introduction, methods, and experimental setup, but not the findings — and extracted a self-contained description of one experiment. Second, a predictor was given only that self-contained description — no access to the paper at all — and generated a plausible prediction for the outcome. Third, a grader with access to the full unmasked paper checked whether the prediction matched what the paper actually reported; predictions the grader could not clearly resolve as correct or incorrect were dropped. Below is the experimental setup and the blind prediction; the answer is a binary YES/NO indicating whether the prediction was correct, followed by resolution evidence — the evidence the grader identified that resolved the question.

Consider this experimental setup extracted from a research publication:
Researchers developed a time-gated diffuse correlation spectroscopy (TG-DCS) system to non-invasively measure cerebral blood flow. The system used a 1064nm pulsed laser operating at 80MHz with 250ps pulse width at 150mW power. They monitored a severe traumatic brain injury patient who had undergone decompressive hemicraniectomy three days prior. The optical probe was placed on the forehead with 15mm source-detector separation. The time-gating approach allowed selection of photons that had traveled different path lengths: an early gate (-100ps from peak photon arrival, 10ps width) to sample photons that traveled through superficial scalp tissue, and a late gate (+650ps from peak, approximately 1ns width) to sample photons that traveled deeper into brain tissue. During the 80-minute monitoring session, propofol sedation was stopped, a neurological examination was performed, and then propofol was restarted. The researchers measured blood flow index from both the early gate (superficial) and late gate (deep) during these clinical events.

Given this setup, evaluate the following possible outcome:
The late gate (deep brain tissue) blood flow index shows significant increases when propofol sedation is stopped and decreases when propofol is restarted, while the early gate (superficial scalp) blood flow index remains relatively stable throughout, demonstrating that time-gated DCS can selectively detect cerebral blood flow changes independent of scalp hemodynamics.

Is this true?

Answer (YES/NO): NO